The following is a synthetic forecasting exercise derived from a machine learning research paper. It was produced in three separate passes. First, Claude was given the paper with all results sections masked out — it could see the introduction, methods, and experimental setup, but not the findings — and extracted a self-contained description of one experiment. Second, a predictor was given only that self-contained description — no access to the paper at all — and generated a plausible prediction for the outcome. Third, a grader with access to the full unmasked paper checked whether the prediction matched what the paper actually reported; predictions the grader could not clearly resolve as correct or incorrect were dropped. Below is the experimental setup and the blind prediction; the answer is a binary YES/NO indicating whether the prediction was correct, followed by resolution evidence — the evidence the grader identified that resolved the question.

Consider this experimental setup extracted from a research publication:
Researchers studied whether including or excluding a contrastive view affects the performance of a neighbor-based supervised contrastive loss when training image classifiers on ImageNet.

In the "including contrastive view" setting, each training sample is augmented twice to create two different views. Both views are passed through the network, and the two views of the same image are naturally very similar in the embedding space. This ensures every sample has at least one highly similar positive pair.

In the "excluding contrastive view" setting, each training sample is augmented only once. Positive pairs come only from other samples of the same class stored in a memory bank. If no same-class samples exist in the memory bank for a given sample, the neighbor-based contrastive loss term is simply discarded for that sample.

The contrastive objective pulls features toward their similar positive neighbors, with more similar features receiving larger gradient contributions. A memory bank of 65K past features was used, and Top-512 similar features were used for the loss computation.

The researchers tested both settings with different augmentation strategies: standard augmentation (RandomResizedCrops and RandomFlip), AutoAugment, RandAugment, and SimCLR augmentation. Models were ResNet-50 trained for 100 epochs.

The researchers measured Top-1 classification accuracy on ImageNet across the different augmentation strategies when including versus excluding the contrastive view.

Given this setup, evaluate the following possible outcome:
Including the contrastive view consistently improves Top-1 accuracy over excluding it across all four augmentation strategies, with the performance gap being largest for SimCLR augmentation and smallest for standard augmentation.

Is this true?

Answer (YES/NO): NO